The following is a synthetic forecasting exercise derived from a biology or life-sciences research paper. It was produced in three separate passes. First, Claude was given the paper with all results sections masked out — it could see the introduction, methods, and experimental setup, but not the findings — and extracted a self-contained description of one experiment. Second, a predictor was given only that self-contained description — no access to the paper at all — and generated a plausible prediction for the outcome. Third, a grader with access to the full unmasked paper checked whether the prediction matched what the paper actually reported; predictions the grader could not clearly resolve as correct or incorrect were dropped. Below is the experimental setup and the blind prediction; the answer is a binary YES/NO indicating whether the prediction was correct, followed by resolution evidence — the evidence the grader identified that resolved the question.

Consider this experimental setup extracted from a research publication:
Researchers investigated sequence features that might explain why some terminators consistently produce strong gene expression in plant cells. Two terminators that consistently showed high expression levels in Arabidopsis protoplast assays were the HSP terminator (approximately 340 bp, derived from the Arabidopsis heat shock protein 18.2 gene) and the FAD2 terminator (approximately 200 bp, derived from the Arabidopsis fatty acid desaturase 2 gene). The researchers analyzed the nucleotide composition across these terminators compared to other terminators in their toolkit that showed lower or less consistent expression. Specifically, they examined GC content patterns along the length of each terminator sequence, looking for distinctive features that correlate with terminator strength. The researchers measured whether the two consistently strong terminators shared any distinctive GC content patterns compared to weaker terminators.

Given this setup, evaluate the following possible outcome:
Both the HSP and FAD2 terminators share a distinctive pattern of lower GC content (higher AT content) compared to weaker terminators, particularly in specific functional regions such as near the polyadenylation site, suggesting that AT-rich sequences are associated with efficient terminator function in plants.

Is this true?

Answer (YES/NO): YES